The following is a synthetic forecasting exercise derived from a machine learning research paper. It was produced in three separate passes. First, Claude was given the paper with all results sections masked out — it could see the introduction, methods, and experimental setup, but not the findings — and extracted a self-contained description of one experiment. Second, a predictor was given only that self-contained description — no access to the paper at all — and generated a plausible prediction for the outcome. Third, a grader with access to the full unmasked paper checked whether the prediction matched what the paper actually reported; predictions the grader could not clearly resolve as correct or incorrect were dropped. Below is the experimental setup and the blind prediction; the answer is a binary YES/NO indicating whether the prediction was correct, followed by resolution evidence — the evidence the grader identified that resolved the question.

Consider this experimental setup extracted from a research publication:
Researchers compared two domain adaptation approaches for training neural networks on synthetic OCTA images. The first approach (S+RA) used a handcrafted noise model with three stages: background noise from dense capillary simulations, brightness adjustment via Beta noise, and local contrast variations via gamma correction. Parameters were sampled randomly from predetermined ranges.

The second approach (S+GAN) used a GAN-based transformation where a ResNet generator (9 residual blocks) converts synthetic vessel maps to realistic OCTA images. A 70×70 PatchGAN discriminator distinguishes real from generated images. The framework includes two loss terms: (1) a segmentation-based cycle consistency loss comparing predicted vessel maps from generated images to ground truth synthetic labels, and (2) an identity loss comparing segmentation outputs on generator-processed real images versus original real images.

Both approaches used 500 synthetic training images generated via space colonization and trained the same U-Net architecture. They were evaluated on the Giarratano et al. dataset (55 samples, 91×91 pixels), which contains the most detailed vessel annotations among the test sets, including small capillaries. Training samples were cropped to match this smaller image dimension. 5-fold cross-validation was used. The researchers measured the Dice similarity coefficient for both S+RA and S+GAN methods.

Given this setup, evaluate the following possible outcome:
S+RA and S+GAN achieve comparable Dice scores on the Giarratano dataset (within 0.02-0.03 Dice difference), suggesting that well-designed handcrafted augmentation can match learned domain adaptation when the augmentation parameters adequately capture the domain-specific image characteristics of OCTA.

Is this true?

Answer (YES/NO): NO